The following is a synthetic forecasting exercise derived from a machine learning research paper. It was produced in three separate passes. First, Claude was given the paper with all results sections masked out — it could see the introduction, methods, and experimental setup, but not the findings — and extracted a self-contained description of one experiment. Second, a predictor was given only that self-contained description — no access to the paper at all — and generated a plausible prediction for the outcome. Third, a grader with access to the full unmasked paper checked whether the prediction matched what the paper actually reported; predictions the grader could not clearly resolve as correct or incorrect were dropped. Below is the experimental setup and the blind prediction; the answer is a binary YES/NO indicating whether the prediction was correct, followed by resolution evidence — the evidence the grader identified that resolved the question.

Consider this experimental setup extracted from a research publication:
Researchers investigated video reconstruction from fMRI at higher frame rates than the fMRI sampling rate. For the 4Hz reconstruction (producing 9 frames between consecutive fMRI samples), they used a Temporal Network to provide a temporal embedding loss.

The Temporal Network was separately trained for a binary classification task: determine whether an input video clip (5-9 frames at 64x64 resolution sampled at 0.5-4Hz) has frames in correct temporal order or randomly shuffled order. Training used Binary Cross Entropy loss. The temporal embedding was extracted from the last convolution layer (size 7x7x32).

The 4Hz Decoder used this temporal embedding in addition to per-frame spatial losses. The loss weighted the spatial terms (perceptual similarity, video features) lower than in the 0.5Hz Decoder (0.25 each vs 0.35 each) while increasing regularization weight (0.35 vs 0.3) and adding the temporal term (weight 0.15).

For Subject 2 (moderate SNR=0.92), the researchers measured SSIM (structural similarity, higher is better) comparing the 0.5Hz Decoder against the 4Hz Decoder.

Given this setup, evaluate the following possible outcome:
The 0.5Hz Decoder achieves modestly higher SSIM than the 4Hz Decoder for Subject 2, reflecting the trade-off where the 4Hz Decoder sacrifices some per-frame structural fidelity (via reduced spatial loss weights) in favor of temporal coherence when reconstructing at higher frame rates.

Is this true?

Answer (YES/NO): YES